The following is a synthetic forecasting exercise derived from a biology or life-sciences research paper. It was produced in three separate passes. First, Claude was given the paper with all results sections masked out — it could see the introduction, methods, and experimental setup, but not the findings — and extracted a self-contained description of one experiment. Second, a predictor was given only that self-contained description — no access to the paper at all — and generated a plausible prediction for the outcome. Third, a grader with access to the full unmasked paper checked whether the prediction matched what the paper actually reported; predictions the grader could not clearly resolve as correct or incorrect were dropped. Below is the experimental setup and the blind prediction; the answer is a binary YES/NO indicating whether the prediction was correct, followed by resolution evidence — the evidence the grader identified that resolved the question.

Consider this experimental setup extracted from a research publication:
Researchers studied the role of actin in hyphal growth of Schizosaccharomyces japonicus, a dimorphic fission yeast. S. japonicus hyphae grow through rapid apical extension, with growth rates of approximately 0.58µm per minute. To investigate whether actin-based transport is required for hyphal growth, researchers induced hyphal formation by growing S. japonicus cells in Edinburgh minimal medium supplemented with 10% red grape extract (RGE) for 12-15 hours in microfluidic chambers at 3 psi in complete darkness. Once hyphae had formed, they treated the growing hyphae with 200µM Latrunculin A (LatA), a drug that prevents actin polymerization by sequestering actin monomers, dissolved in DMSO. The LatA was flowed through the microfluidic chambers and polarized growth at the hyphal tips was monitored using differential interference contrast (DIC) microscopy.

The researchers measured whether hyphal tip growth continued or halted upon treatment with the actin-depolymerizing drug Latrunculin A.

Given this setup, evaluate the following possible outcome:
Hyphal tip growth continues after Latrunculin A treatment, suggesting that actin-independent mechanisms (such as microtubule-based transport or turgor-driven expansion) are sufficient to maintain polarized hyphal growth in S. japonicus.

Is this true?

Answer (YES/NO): NO